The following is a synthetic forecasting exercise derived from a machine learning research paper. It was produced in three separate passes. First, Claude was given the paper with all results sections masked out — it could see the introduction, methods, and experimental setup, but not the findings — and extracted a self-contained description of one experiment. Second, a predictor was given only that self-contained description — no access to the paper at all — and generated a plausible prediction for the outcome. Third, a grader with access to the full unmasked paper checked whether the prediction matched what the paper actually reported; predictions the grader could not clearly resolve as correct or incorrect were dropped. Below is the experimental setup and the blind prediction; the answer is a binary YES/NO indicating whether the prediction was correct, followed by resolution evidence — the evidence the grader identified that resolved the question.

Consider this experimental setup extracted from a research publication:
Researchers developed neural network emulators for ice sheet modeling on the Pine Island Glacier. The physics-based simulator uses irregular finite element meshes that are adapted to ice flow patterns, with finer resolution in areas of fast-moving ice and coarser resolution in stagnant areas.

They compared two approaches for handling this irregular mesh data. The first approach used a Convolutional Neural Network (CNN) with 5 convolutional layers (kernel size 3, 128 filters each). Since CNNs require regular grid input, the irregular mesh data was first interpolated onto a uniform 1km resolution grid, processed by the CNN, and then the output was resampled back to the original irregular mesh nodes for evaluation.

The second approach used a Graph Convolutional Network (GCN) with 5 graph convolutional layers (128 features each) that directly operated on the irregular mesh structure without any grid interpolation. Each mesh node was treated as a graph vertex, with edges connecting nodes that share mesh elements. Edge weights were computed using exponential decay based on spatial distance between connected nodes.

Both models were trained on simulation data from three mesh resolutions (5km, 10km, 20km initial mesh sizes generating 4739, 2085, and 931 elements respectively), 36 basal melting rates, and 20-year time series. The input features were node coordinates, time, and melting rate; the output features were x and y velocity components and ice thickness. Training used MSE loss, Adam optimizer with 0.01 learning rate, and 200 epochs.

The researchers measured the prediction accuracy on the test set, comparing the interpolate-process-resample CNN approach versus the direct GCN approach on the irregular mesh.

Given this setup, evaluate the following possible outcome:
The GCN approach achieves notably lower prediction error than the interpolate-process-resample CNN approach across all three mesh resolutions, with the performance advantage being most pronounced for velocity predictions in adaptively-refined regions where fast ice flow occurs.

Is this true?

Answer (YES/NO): NO